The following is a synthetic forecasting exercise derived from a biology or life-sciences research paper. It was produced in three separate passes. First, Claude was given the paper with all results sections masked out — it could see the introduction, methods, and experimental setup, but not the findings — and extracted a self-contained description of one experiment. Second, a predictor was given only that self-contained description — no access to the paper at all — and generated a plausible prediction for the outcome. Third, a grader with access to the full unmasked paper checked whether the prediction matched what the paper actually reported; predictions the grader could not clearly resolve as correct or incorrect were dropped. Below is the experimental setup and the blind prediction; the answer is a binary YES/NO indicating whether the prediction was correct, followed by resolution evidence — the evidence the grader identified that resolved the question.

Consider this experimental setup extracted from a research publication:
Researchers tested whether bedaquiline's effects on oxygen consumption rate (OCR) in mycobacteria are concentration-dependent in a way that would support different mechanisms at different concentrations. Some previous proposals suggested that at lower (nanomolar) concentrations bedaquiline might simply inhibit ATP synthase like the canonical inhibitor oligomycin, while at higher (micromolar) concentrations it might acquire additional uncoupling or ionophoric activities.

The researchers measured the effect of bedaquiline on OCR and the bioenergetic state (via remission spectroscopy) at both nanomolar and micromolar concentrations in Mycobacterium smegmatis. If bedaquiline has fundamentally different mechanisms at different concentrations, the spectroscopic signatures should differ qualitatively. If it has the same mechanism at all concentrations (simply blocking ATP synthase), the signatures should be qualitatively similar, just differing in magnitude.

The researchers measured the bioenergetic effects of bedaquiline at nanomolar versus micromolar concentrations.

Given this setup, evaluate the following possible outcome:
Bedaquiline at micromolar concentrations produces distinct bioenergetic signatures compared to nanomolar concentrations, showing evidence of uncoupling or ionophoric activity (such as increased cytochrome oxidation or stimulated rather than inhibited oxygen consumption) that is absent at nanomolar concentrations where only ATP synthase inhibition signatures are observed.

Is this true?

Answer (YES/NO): NO